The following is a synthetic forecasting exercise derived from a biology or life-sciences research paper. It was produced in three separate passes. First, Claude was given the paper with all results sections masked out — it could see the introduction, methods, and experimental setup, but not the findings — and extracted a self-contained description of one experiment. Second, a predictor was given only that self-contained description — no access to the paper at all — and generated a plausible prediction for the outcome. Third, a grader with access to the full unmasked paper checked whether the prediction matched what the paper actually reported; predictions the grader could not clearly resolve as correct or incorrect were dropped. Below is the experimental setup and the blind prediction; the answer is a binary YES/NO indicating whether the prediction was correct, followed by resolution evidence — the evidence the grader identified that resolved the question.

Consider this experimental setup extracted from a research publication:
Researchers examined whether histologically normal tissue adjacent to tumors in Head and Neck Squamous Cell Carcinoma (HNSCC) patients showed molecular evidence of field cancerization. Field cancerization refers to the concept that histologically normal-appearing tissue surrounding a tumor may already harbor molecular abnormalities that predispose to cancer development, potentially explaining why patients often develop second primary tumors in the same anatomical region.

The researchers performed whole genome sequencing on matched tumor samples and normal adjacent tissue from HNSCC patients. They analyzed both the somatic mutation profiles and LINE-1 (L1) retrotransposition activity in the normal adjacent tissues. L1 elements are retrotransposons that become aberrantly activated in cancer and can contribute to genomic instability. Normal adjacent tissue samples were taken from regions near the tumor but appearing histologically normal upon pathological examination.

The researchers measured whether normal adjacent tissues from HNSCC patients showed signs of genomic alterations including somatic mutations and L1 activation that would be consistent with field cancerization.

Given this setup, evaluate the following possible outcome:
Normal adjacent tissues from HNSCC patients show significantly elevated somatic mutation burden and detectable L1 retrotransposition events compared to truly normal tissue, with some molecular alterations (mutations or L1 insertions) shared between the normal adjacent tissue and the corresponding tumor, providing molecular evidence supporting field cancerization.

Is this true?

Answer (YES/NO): YES